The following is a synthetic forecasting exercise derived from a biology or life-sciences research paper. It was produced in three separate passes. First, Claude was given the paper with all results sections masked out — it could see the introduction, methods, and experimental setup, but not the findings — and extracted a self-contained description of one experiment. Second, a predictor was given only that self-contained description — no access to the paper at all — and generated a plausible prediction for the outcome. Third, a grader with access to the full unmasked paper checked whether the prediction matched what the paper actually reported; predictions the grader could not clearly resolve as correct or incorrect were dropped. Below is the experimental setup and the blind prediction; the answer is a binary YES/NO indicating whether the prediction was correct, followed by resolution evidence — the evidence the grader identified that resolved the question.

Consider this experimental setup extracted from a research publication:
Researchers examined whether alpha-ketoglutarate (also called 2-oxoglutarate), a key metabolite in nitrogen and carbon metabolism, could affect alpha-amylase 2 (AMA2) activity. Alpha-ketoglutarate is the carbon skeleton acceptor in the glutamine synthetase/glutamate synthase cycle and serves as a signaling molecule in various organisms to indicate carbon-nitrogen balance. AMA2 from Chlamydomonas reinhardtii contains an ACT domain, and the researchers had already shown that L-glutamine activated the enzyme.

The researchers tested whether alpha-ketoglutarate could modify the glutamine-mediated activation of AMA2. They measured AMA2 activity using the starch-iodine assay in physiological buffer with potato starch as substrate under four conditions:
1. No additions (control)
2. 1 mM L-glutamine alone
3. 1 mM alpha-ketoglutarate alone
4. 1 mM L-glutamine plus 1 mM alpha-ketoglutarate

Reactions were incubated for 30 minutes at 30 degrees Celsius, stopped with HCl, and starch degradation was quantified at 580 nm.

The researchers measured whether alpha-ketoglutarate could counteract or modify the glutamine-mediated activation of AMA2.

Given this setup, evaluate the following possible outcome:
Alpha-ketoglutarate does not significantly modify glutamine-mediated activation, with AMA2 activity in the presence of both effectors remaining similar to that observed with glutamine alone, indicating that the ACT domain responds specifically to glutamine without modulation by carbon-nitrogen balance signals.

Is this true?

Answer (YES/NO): YES